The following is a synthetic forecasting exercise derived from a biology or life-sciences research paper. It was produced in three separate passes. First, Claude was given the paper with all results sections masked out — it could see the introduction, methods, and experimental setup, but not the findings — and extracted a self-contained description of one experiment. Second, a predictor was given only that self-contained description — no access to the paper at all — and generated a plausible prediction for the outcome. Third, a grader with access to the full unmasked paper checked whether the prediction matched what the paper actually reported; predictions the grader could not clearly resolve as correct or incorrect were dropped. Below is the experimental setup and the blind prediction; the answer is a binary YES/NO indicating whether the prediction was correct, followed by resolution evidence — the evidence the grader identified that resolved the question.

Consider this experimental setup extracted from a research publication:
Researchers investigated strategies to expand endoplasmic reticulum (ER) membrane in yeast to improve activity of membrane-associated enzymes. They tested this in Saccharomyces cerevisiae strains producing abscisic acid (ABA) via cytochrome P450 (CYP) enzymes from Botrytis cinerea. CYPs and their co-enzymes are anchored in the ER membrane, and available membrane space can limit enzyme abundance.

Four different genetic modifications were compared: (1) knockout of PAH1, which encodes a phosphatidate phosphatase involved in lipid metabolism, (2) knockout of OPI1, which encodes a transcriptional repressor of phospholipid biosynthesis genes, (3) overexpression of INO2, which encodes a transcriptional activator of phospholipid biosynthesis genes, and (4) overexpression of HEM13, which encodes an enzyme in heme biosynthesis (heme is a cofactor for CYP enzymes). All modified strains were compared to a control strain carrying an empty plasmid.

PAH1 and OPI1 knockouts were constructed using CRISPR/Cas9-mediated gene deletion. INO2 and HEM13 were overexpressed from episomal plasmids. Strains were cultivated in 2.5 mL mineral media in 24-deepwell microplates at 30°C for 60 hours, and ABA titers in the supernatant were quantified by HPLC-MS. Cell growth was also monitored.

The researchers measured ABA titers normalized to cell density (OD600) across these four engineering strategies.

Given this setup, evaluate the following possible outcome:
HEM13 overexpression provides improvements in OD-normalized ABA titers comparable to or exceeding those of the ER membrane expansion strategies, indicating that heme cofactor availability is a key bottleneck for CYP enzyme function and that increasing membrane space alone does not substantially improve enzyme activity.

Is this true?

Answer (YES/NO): NO